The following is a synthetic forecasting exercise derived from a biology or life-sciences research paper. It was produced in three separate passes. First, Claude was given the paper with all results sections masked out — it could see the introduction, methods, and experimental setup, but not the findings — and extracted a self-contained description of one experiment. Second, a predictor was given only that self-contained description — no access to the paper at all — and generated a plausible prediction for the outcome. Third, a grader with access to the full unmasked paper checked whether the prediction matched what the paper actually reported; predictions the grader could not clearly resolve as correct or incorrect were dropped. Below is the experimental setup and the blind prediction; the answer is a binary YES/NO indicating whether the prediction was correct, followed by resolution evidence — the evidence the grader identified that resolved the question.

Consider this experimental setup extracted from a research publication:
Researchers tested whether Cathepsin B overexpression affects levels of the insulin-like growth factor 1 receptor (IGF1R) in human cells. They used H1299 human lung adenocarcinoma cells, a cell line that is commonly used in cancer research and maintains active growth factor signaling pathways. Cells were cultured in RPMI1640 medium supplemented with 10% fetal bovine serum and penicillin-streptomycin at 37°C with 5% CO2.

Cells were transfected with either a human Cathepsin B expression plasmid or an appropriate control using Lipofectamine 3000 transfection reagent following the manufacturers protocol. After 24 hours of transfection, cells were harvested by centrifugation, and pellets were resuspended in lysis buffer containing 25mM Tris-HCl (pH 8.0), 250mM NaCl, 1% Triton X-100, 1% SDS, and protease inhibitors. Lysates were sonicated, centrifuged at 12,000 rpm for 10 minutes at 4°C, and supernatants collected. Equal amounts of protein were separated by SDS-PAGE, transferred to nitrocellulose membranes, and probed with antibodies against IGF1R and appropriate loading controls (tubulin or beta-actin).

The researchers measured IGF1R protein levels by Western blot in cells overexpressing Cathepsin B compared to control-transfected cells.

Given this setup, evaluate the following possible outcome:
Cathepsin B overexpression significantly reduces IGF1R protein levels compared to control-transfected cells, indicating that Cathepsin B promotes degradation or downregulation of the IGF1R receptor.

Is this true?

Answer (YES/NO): YES